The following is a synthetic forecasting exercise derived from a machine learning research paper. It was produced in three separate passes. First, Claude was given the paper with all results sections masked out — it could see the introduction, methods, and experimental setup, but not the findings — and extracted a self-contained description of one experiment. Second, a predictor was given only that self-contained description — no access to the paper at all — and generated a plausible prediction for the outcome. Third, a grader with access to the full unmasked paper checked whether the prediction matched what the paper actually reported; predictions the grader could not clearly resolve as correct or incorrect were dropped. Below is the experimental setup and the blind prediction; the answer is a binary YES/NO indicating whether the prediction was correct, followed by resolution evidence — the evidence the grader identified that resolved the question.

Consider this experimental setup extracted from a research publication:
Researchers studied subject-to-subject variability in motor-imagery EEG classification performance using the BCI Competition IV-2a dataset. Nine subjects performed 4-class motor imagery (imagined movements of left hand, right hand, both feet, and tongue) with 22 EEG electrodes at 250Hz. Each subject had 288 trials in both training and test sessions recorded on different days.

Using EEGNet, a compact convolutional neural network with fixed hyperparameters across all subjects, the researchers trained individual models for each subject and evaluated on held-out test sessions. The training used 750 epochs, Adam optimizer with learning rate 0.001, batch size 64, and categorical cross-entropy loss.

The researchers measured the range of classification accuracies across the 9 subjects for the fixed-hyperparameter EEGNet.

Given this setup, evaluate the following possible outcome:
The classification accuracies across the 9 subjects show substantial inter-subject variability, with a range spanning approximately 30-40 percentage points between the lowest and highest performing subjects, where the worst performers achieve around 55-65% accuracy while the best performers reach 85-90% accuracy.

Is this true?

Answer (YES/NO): NO